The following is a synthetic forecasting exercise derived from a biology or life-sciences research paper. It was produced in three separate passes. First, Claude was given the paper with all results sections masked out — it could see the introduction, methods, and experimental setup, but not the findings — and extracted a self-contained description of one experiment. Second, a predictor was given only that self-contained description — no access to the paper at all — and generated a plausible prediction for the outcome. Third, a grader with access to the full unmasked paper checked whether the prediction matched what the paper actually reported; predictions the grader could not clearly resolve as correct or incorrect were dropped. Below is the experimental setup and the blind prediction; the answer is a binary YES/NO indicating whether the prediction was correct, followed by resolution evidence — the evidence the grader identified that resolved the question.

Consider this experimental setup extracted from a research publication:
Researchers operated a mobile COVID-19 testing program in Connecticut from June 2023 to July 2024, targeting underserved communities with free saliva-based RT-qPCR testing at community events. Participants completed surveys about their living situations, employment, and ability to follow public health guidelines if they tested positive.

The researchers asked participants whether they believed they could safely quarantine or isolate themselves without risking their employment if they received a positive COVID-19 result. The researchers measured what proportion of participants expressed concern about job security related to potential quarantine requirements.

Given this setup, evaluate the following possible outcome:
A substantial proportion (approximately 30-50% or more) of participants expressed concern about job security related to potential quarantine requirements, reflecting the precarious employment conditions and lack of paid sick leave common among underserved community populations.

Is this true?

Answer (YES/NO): YES